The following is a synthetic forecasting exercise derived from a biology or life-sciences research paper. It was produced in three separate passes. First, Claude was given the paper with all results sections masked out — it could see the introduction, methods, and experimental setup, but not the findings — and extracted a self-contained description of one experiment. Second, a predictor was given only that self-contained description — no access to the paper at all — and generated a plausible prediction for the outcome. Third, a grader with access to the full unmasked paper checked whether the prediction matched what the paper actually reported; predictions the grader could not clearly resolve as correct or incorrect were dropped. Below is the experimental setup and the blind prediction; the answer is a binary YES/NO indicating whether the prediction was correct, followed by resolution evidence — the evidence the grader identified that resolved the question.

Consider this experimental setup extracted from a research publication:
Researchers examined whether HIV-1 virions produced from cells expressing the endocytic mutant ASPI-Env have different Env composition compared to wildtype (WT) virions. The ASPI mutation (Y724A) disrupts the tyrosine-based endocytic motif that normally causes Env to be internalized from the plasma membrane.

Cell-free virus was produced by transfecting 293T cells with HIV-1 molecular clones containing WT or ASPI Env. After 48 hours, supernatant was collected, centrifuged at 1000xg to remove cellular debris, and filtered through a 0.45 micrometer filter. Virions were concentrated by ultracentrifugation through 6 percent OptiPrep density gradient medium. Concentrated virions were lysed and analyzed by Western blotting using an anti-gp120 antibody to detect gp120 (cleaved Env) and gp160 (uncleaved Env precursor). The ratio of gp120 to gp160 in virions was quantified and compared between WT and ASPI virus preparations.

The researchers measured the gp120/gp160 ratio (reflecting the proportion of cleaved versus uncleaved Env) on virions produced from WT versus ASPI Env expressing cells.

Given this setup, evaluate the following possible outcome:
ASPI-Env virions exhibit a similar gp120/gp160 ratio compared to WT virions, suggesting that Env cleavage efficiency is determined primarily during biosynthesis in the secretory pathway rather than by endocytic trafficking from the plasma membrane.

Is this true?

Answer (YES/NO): YES